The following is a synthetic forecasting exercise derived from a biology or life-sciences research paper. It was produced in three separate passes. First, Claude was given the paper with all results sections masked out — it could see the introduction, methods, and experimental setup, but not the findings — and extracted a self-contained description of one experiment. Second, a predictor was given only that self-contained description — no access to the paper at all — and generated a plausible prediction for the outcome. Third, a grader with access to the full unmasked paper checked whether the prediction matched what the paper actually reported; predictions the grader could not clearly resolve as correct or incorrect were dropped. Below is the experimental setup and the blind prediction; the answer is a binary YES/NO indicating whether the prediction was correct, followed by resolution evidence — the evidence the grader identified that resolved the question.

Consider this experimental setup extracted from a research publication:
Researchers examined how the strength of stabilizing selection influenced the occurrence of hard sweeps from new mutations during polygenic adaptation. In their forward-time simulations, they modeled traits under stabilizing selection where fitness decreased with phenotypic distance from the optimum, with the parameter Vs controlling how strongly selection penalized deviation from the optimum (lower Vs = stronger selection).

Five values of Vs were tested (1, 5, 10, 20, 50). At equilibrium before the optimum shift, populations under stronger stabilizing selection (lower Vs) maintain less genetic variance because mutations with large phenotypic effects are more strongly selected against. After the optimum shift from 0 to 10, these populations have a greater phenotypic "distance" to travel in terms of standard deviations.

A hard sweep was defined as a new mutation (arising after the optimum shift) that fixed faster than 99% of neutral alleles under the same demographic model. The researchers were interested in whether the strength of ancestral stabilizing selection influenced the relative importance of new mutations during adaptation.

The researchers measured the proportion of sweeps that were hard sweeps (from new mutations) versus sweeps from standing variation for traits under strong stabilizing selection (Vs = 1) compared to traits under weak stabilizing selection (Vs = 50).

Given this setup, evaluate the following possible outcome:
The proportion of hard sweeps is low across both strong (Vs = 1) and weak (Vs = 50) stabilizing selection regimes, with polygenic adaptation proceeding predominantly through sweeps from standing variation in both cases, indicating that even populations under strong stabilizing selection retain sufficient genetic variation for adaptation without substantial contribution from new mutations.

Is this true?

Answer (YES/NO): NO